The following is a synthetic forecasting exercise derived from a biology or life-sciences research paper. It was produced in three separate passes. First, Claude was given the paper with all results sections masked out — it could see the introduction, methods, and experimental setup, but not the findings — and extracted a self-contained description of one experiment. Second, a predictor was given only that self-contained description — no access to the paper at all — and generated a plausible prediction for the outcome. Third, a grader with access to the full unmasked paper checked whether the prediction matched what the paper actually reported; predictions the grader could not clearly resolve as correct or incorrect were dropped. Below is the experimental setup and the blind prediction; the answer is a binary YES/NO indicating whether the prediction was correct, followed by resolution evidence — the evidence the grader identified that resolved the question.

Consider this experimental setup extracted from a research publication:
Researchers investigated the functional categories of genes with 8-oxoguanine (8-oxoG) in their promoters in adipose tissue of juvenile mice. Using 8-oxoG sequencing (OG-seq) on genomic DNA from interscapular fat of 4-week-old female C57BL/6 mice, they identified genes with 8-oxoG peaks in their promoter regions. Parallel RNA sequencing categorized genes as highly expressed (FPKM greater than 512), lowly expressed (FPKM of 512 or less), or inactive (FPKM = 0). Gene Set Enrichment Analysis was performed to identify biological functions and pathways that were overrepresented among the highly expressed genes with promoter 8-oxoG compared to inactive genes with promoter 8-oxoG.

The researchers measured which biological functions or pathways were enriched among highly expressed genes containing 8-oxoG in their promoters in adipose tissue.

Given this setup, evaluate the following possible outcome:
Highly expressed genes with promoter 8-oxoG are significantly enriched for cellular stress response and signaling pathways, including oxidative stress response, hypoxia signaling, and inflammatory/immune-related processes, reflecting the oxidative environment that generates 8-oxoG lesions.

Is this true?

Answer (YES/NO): NO